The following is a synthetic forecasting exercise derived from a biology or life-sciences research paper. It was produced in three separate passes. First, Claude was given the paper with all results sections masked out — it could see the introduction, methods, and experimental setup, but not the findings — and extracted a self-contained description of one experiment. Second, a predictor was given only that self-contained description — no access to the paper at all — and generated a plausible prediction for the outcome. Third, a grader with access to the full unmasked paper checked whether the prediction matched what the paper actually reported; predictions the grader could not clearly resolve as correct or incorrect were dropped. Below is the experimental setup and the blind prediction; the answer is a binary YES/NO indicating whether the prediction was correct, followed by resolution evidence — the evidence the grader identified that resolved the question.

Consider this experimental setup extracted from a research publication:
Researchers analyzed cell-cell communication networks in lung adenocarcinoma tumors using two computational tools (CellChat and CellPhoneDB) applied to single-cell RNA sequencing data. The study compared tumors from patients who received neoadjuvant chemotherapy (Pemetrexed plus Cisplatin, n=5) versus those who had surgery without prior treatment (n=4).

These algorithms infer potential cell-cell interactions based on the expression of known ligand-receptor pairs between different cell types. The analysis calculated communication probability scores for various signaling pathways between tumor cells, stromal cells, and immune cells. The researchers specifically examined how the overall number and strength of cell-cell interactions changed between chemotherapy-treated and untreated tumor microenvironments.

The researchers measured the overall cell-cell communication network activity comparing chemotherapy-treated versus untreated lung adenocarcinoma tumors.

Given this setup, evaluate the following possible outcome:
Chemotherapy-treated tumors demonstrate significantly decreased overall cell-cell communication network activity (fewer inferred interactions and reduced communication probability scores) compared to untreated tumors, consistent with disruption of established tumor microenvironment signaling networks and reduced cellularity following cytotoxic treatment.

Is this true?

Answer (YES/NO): NO